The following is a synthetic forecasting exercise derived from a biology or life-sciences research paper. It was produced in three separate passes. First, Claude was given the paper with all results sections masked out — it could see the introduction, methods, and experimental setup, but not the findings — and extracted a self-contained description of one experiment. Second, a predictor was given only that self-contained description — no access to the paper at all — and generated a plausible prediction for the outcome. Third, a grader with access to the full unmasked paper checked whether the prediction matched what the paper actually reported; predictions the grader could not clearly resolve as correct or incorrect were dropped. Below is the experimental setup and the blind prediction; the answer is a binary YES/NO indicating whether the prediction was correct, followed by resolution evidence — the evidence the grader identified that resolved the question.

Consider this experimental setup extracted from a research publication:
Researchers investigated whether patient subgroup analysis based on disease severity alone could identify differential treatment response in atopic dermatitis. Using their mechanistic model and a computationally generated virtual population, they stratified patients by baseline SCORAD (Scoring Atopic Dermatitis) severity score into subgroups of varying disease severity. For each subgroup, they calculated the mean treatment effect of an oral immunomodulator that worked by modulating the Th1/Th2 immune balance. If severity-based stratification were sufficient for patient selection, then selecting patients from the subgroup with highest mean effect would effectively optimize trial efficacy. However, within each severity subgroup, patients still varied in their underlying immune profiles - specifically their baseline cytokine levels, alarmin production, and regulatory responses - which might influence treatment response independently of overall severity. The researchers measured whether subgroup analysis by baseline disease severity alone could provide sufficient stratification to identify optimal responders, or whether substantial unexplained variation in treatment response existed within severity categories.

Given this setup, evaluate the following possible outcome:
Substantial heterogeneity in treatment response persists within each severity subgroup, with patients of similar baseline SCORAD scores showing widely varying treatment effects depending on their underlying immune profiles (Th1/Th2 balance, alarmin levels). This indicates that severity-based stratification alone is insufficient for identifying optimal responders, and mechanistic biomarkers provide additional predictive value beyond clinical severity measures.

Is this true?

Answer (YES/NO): YES